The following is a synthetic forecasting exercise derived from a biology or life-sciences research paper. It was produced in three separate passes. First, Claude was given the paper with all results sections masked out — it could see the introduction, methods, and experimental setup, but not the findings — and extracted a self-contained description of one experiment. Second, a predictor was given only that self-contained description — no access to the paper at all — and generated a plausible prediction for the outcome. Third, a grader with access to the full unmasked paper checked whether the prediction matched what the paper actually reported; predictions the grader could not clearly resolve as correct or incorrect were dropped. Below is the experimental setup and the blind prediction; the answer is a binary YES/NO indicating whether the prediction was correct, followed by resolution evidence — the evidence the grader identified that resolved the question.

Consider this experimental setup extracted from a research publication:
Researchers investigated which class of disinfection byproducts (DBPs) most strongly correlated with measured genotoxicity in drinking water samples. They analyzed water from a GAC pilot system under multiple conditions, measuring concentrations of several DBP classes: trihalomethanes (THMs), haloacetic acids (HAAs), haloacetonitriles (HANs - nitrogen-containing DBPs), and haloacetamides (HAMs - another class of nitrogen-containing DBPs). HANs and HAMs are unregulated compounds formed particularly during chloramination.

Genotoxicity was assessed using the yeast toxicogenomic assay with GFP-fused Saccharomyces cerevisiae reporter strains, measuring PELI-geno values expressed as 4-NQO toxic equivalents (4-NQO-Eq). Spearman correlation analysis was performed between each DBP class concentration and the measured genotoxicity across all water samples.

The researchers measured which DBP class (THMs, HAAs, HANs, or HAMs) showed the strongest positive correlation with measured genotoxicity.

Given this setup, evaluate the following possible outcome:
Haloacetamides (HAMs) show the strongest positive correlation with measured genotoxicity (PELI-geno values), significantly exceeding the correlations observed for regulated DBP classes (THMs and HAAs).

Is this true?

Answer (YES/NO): NO